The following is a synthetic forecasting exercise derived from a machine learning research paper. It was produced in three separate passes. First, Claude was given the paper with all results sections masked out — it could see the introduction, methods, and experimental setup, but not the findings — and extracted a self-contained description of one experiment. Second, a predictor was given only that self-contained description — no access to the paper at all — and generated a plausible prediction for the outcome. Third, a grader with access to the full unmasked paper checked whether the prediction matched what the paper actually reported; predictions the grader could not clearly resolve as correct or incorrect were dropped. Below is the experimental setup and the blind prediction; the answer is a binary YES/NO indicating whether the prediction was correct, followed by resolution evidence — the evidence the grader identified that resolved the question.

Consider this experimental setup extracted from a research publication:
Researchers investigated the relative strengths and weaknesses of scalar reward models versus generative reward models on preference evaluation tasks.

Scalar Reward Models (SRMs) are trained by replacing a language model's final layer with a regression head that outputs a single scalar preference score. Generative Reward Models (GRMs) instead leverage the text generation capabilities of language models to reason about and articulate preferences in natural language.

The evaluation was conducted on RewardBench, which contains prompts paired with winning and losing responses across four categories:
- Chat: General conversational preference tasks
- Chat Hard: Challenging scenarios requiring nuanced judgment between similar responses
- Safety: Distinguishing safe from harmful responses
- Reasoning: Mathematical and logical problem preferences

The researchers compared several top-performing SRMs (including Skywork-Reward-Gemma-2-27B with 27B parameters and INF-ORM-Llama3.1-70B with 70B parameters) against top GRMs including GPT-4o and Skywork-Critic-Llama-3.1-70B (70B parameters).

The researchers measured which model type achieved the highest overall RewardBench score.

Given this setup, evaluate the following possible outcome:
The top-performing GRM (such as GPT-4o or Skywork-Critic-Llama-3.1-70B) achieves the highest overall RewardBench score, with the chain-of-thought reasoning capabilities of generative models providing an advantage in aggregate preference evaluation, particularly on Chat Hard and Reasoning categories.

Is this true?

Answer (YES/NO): NO